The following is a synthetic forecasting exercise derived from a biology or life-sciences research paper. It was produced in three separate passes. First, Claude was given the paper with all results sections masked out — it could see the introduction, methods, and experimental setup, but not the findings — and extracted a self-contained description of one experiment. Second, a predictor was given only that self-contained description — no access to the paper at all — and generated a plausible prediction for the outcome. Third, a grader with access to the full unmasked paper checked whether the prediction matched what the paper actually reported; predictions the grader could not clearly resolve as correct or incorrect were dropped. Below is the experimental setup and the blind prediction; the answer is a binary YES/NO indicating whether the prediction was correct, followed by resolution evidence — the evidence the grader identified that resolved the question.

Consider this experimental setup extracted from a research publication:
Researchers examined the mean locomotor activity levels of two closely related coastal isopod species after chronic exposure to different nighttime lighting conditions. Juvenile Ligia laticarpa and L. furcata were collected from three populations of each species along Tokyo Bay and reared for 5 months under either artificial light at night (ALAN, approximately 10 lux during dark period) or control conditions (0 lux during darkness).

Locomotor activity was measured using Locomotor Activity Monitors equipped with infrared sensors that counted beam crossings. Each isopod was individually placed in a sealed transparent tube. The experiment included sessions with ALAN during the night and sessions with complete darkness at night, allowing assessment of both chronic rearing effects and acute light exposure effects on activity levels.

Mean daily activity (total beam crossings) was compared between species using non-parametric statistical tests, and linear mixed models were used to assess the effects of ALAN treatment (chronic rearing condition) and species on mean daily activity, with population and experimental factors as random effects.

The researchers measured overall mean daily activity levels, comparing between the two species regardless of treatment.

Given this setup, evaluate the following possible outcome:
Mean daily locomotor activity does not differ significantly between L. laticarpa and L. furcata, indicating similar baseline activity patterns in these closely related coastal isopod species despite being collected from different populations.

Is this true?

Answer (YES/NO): NO